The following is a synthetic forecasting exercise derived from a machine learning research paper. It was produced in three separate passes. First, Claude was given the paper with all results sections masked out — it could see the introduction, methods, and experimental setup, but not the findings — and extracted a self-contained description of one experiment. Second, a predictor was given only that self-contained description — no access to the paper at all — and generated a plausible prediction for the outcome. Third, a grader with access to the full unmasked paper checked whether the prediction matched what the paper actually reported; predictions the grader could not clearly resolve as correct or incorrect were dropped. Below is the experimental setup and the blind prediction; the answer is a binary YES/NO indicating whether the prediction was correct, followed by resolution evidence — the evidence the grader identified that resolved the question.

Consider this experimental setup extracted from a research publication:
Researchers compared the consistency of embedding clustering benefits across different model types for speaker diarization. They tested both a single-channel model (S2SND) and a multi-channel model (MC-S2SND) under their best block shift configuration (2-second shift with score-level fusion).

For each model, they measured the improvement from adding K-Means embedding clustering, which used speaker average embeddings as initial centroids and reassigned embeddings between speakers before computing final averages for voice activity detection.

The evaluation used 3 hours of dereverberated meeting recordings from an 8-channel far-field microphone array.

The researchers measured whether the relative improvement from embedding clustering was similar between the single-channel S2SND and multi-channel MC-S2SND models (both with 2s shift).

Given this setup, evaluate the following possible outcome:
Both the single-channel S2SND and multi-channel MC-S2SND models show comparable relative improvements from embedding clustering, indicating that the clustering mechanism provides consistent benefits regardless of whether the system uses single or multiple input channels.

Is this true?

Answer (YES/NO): YES